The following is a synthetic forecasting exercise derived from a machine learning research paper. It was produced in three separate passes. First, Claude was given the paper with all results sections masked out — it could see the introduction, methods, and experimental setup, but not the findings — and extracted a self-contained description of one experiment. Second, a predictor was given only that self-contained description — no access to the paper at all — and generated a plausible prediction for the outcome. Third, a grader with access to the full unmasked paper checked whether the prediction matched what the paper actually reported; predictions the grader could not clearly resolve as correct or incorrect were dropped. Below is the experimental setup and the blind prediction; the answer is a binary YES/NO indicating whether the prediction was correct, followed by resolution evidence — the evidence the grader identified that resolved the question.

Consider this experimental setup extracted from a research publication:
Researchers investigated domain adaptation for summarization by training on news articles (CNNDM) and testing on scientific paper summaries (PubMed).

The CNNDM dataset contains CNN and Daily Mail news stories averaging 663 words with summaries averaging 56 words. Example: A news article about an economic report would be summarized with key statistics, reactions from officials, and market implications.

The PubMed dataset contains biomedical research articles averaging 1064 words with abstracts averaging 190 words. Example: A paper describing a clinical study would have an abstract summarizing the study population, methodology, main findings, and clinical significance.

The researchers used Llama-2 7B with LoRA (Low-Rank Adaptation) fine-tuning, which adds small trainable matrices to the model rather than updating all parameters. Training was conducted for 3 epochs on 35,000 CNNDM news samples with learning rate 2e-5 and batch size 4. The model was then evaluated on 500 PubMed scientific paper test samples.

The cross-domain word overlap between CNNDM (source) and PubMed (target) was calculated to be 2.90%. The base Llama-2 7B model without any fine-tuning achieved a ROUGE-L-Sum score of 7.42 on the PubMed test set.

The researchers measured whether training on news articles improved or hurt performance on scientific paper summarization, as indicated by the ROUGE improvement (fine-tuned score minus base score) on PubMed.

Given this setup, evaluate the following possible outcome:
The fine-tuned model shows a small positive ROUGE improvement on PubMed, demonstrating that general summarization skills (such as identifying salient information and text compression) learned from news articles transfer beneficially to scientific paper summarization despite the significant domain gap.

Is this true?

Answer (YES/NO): NO